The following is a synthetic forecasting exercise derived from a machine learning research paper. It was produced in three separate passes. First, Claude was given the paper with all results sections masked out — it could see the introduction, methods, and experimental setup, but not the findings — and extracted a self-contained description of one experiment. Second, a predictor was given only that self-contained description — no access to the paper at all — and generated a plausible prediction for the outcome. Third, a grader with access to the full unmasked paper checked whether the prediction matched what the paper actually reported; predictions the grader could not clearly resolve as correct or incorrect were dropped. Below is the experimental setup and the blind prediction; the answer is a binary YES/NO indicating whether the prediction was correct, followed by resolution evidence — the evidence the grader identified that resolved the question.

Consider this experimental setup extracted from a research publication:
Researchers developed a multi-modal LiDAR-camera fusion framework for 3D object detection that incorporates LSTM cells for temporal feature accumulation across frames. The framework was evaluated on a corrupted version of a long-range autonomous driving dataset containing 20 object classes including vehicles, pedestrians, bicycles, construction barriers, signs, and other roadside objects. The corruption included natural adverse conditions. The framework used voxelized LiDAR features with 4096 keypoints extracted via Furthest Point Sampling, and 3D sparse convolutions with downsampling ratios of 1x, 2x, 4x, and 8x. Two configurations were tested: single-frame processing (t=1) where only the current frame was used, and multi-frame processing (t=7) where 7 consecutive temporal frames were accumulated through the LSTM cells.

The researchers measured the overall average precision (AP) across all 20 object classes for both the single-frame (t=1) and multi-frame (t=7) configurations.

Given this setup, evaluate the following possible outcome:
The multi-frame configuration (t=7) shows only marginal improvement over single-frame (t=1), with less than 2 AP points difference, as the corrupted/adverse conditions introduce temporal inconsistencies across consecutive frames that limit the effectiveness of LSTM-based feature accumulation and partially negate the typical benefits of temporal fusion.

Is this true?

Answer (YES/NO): YES